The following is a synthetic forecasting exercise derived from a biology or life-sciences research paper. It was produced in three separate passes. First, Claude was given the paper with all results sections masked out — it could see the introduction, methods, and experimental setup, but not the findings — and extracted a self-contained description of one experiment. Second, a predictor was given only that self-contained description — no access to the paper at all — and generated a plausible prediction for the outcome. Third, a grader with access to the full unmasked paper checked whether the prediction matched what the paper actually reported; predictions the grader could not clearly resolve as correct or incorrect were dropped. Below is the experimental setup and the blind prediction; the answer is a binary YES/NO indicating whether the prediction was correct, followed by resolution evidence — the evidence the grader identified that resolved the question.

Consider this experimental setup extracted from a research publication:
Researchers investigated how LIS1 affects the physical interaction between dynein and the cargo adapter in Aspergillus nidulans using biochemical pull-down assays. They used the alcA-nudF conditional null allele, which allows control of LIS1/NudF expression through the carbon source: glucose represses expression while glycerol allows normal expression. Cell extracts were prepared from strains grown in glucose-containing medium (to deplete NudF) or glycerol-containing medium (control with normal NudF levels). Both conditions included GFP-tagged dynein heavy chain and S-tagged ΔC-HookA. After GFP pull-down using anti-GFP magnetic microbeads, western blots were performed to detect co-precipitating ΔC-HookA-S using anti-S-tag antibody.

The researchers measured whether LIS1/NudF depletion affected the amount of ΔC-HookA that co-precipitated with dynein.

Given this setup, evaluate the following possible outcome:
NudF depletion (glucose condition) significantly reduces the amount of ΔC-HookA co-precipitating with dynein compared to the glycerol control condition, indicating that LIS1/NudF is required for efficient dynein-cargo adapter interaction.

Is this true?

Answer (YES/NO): NO